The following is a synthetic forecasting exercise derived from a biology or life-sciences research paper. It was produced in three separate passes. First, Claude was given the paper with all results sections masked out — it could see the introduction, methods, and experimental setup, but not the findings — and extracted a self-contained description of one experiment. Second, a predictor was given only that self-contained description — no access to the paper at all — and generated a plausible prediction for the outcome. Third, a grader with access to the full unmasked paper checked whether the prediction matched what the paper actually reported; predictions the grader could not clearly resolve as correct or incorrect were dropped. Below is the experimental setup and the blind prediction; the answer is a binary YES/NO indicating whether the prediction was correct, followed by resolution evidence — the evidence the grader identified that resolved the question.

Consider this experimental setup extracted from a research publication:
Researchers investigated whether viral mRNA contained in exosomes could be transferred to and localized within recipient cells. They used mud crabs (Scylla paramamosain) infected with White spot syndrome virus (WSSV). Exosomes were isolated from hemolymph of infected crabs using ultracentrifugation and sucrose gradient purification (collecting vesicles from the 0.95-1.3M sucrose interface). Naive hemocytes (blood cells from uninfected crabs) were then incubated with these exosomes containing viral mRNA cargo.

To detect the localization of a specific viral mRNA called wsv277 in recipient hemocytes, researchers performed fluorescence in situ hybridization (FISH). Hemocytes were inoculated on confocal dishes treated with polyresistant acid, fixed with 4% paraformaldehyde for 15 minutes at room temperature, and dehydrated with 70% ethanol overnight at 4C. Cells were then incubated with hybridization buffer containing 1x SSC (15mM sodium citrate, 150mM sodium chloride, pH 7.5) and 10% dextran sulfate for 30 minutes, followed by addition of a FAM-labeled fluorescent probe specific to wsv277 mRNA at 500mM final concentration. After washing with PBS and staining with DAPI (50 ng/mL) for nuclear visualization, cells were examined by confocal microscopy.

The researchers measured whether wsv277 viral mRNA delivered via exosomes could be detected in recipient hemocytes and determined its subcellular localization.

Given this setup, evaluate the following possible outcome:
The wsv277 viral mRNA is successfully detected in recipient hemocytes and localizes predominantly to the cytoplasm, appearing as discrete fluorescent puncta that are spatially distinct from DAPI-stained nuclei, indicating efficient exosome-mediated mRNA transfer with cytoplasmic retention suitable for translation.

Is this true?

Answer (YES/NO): YES